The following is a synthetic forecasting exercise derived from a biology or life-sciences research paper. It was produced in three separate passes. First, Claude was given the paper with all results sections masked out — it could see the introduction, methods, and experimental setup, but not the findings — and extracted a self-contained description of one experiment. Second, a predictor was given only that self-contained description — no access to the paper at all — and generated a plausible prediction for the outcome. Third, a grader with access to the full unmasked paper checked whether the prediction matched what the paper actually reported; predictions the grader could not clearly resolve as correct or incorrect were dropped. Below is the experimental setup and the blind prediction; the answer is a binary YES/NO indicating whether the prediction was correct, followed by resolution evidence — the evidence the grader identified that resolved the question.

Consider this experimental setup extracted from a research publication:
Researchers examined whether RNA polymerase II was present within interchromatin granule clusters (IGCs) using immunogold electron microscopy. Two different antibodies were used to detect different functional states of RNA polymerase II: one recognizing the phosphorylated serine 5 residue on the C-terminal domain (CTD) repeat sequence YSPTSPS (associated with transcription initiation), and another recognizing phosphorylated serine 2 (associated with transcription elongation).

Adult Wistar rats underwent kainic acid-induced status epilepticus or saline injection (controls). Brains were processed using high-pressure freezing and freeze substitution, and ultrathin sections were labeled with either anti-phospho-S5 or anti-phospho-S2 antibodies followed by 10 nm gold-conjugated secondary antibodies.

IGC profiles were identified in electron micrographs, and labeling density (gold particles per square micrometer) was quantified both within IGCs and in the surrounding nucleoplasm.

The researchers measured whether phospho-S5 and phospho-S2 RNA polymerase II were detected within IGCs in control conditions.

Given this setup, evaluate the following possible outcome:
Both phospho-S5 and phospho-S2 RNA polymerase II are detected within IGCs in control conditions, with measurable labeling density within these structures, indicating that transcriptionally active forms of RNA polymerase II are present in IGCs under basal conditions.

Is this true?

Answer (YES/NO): YES